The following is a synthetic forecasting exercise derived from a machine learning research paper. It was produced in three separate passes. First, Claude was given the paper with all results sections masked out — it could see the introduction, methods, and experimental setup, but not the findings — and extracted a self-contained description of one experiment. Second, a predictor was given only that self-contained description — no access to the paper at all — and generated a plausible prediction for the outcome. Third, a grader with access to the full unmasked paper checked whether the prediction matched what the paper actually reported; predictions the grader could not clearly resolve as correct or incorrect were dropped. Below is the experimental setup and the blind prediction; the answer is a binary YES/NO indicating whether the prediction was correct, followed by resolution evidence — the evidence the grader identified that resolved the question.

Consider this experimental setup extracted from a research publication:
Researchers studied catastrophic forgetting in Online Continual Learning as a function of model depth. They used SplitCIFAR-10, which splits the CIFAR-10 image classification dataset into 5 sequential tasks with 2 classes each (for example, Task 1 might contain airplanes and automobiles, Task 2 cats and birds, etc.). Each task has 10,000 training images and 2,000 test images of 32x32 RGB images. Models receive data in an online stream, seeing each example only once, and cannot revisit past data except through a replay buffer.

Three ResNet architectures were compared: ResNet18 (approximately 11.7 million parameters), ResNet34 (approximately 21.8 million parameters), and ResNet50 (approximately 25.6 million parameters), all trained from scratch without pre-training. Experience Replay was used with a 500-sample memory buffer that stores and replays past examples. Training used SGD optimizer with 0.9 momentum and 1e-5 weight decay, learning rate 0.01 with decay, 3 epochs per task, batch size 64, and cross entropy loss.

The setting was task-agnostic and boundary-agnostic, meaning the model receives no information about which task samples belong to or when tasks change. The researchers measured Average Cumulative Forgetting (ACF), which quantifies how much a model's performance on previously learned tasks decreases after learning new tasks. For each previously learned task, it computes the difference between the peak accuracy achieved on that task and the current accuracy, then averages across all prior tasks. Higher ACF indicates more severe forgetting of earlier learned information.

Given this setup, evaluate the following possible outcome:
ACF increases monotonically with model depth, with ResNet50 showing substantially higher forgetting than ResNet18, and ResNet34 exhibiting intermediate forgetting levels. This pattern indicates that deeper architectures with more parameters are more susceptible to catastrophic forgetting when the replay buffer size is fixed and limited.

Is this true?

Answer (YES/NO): NO